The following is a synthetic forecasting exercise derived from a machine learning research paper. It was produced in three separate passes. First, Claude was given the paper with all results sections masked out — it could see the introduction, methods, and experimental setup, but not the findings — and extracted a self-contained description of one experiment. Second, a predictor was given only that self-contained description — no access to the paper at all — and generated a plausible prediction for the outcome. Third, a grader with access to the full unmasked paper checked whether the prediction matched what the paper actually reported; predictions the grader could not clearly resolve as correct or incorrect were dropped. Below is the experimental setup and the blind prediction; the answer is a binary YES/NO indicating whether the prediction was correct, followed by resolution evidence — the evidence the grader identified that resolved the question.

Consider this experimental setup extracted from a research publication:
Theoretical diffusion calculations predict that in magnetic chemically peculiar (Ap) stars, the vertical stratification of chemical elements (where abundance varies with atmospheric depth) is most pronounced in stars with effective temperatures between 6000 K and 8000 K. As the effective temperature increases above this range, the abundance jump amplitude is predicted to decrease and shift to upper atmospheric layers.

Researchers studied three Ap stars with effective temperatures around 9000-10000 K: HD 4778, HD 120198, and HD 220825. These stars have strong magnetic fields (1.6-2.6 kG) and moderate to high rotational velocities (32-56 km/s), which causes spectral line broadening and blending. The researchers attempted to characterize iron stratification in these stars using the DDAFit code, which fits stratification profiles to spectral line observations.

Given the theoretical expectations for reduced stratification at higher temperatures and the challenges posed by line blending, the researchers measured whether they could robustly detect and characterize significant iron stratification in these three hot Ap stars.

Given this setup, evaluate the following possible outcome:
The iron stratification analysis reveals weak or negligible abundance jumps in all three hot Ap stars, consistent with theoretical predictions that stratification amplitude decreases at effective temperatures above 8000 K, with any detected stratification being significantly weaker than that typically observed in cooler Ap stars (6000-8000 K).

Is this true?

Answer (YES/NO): NO